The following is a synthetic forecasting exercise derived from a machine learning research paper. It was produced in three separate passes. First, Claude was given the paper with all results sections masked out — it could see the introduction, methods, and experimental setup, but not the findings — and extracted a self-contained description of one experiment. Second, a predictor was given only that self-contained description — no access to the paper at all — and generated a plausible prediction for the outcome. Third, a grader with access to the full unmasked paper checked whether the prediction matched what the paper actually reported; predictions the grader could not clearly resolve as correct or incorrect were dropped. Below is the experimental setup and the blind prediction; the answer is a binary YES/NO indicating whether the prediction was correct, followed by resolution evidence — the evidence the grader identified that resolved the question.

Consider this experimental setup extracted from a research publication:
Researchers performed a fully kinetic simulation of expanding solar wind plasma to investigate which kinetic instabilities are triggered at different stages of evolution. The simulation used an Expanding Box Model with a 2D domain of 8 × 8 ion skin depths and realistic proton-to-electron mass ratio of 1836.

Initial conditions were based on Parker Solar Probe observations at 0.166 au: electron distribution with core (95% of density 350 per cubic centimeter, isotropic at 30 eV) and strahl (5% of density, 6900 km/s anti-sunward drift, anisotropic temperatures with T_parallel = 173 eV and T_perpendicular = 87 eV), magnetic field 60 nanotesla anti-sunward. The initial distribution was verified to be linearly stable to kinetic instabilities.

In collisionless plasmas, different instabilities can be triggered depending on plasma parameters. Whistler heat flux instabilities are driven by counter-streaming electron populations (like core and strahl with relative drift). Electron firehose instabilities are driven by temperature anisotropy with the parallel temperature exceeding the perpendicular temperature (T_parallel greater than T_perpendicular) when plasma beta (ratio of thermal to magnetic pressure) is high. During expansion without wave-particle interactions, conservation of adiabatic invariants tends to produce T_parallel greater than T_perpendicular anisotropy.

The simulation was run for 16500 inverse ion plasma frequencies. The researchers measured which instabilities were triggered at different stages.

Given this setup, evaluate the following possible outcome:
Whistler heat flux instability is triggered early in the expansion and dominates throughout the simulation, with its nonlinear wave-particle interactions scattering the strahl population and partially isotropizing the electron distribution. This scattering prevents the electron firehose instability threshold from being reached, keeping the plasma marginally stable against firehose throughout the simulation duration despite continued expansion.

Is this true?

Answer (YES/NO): NO